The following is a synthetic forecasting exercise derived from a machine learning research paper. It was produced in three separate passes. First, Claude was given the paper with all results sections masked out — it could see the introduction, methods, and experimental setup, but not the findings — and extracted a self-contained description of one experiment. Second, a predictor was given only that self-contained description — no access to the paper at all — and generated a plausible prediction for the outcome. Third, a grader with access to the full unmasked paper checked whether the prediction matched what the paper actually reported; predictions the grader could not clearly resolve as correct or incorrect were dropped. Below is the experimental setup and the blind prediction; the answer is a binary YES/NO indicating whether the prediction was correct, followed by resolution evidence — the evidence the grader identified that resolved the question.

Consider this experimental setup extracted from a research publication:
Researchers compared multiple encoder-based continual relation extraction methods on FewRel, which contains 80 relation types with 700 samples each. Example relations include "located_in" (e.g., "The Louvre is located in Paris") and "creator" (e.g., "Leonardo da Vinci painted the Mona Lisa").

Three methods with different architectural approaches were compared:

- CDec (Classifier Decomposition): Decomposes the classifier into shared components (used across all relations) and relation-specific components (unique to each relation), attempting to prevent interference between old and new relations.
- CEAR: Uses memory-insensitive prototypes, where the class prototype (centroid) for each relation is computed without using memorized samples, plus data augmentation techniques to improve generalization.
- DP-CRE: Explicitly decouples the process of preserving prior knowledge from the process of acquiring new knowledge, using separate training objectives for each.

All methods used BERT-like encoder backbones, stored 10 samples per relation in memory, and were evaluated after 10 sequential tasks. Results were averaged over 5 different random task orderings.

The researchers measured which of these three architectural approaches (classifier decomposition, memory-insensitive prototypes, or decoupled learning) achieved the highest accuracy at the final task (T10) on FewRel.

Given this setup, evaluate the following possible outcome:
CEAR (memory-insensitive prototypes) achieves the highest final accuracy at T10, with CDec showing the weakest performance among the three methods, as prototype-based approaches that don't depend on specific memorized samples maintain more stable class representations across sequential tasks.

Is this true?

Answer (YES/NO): NO